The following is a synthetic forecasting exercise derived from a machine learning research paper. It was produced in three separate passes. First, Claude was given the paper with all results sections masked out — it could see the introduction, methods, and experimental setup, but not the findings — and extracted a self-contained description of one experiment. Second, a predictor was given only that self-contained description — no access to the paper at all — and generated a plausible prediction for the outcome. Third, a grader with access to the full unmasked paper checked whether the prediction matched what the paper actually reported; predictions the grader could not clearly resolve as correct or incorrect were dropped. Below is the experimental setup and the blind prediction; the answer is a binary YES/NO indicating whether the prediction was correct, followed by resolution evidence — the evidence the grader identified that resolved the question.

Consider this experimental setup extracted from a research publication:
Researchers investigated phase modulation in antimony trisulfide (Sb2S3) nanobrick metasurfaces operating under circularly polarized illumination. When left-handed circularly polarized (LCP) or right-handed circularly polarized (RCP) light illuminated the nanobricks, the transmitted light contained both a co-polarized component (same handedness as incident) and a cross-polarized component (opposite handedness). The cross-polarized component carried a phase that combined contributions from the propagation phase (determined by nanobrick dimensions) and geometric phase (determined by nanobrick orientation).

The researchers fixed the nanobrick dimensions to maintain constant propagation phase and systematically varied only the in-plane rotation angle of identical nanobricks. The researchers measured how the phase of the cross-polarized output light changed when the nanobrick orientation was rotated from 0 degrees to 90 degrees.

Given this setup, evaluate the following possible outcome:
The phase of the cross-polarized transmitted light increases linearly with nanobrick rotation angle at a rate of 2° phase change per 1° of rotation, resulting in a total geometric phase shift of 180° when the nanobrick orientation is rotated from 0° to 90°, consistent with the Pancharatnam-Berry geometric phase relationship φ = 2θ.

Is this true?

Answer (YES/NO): YES